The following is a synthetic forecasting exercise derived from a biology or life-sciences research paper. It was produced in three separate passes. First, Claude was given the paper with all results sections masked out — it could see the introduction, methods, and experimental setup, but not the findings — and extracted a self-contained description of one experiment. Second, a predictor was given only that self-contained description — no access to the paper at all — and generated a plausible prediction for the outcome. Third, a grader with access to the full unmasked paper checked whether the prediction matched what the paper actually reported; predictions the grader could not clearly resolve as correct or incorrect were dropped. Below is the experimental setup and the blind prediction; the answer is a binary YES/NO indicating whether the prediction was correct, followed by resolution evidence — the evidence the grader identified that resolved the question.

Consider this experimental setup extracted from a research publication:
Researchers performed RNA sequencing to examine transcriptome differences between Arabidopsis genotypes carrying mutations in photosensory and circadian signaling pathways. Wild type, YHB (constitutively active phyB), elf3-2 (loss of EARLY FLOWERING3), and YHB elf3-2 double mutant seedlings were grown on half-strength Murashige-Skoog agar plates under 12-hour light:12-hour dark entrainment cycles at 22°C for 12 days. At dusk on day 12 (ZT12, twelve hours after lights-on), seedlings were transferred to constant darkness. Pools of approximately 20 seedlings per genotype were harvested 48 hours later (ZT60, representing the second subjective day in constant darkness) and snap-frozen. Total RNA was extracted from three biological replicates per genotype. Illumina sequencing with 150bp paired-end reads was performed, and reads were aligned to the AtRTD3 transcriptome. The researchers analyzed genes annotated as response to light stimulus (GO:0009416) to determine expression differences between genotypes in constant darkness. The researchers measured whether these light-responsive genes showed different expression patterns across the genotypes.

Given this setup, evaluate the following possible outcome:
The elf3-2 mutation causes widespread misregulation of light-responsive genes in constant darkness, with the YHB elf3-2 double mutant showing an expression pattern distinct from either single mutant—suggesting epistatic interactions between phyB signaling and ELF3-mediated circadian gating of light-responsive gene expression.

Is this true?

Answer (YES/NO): NO